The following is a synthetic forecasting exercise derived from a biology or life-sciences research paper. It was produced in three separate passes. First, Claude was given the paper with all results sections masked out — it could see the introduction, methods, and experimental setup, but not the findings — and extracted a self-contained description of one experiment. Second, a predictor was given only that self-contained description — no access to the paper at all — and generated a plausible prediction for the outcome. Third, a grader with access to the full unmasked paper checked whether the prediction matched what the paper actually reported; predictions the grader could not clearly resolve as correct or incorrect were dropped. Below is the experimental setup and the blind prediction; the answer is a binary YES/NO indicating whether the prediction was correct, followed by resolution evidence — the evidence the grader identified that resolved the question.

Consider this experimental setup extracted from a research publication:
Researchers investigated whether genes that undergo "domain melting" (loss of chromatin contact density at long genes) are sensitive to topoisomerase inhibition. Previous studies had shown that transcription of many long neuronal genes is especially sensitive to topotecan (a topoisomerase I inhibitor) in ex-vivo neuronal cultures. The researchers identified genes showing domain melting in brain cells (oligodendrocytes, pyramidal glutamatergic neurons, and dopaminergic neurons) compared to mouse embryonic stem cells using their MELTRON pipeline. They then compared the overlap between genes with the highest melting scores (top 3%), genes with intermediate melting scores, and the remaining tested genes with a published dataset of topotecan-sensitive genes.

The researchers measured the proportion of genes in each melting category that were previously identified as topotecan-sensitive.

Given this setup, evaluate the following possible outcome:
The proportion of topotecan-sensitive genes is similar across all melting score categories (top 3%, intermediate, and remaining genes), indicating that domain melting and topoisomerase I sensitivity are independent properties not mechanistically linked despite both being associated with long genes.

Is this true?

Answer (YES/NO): NO